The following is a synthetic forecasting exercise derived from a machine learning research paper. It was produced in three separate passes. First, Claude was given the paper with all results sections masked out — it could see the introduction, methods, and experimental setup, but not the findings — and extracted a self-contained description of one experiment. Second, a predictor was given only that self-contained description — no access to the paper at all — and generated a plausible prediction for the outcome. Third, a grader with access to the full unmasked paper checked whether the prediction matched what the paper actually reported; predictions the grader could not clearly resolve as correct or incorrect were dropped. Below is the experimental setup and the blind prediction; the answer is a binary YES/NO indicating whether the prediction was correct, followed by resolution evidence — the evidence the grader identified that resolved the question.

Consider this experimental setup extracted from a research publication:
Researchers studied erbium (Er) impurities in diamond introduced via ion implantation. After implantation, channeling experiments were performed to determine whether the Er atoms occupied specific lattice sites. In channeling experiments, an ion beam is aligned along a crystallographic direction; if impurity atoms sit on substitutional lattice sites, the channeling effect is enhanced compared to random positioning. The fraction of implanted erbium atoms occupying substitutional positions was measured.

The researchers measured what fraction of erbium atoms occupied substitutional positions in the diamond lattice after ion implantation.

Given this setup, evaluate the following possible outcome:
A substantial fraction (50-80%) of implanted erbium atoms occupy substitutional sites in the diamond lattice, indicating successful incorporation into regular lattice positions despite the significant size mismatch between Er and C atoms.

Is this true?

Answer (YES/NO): NO